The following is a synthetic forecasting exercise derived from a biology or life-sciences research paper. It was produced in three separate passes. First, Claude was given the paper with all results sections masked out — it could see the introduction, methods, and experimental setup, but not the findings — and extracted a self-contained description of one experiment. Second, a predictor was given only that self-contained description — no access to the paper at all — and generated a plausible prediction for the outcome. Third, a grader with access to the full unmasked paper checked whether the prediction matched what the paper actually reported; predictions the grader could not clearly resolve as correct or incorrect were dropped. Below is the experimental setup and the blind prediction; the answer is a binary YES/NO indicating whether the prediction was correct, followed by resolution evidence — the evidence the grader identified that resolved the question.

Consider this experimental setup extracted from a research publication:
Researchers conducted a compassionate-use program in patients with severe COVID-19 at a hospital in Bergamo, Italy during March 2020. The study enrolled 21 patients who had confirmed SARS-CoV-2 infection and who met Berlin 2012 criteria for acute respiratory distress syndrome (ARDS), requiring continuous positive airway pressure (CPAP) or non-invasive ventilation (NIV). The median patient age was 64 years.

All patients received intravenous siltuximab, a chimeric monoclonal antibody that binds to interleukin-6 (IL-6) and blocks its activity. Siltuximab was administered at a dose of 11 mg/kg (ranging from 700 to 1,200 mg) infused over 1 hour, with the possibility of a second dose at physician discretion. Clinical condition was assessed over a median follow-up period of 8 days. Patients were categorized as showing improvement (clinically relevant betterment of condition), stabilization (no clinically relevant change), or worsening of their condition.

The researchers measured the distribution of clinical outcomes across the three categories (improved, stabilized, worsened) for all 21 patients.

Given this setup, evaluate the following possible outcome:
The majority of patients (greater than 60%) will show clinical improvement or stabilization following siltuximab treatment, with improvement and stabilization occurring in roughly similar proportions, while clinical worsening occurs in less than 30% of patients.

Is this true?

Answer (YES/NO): YES